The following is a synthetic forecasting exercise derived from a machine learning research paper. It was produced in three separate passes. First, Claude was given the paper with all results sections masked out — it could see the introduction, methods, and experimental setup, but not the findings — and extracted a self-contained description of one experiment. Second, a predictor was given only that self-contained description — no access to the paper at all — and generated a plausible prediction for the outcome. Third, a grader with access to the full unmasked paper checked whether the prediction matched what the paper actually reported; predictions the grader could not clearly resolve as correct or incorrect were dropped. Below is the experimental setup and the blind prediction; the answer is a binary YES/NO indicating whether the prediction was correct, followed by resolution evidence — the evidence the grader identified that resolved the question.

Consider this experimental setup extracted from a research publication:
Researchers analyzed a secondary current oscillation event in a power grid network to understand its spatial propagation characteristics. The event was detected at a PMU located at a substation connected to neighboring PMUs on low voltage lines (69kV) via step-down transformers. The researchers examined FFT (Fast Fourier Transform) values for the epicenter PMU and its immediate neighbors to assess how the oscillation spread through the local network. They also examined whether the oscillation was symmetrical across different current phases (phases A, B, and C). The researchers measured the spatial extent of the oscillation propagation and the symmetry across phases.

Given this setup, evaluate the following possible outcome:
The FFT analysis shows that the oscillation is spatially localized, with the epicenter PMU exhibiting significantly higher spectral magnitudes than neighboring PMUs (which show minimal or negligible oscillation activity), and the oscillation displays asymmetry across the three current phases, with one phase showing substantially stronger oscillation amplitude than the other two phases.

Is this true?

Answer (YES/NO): NO